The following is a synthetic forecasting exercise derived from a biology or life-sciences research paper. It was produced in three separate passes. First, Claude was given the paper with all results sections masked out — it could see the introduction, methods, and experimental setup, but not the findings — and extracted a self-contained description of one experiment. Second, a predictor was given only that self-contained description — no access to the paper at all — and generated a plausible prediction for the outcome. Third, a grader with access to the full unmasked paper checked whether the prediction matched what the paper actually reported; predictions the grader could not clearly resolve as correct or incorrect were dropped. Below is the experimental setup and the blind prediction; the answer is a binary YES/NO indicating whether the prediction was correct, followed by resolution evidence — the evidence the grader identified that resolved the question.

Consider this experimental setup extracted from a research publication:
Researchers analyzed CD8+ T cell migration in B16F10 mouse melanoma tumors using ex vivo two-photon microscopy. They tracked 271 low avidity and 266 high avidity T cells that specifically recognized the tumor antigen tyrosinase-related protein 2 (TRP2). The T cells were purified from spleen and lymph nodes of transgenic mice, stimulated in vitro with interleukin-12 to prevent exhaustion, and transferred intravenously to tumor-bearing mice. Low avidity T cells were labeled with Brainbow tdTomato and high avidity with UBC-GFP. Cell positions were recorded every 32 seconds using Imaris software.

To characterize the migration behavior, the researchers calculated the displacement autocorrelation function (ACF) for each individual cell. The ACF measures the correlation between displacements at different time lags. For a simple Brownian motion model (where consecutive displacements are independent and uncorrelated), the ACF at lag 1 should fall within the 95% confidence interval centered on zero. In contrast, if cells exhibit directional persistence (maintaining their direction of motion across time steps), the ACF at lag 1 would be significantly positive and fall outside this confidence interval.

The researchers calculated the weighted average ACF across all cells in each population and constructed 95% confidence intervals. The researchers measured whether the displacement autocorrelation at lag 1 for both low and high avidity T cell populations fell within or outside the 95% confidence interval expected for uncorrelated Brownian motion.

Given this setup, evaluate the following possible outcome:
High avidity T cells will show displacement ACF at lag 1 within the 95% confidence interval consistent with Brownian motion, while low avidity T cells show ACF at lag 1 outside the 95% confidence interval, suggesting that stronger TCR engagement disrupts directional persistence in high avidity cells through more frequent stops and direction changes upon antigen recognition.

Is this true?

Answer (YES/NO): NO